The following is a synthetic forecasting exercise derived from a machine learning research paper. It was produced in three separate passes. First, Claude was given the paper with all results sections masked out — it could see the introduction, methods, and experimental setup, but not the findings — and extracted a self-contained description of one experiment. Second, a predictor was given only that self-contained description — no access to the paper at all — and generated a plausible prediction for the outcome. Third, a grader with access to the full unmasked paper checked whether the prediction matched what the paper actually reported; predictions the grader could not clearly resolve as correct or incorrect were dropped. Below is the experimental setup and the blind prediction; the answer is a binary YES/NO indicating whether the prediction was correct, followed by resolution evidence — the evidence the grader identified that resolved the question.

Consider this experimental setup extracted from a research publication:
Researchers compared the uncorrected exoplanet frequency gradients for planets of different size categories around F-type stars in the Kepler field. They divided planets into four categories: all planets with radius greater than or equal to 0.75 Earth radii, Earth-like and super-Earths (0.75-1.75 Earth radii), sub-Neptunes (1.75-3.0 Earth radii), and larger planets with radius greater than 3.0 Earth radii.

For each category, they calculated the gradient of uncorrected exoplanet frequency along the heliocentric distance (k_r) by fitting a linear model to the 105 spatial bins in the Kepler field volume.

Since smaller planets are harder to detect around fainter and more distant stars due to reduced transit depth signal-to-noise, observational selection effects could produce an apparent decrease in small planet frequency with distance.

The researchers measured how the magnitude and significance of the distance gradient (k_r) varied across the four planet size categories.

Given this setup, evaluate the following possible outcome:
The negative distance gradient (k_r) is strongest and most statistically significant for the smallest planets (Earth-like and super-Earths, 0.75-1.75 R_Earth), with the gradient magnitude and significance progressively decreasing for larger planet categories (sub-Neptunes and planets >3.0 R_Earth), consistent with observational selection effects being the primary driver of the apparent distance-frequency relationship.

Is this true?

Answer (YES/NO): YES